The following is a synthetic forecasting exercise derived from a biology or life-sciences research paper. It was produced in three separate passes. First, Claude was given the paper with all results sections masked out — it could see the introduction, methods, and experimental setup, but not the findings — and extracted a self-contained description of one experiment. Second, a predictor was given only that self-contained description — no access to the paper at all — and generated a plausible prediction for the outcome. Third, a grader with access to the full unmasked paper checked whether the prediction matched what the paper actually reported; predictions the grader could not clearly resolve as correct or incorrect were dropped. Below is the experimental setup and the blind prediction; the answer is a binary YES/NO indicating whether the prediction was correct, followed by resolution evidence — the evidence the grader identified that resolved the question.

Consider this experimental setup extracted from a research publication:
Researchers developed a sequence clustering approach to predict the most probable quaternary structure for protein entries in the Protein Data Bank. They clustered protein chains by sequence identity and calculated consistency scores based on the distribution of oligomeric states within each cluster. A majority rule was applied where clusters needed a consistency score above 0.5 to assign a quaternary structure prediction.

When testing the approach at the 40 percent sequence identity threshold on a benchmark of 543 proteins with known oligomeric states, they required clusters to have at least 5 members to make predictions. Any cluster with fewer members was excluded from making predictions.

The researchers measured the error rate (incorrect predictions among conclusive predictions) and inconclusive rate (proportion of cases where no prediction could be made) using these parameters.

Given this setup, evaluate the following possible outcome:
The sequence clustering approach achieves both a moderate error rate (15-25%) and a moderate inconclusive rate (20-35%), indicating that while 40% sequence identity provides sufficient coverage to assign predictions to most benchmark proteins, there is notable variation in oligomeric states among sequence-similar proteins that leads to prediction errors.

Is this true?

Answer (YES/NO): NO